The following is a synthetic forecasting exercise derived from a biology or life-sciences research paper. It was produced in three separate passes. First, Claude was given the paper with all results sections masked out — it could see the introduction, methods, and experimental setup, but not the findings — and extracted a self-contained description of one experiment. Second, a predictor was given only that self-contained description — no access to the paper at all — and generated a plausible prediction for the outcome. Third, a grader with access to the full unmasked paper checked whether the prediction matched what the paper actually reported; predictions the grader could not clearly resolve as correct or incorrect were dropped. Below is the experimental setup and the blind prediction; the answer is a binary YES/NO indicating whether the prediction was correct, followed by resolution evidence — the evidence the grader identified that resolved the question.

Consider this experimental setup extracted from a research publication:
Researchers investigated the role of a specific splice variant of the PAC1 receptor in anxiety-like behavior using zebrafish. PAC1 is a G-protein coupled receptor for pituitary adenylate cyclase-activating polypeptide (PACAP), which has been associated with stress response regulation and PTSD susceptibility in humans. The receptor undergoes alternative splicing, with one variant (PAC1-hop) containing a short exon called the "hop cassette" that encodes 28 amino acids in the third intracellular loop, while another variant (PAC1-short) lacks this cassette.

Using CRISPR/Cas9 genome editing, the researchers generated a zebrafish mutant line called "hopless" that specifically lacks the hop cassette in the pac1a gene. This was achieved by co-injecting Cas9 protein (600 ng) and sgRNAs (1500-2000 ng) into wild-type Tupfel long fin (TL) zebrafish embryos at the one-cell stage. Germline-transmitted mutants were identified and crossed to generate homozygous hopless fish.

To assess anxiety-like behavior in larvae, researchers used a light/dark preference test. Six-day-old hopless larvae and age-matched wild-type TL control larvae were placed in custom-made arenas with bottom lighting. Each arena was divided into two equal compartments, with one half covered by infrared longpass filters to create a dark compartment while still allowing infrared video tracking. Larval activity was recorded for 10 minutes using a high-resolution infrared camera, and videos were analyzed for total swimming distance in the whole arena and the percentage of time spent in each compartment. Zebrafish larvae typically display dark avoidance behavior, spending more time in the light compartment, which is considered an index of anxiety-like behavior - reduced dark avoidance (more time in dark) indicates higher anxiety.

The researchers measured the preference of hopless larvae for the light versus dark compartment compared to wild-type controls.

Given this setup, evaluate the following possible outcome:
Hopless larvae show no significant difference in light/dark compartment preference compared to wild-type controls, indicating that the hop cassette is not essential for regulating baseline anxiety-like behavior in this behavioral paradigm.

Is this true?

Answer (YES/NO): NO